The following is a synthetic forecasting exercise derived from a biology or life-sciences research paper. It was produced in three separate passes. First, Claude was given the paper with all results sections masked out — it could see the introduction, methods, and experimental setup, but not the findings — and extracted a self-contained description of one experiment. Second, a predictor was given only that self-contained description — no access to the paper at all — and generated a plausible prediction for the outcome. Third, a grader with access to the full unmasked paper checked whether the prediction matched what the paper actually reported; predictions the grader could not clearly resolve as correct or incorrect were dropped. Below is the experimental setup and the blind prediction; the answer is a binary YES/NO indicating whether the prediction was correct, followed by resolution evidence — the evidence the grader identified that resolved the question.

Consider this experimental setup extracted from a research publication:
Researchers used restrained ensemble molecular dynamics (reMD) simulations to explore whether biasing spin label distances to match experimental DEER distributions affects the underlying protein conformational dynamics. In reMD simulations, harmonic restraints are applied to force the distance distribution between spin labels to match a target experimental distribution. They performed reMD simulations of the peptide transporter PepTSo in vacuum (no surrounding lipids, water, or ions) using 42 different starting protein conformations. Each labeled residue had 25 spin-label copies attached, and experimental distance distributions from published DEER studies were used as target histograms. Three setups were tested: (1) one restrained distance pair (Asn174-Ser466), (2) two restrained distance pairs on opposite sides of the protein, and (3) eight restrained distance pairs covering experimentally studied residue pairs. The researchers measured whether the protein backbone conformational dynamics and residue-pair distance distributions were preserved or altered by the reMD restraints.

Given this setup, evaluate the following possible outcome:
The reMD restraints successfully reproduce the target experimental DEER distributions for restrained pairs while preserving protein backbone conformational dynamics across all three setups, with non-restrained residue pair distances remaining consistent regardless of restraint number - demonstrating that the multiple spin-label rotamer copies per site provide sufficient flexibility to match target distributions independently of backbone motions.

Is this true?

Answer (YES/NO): NO